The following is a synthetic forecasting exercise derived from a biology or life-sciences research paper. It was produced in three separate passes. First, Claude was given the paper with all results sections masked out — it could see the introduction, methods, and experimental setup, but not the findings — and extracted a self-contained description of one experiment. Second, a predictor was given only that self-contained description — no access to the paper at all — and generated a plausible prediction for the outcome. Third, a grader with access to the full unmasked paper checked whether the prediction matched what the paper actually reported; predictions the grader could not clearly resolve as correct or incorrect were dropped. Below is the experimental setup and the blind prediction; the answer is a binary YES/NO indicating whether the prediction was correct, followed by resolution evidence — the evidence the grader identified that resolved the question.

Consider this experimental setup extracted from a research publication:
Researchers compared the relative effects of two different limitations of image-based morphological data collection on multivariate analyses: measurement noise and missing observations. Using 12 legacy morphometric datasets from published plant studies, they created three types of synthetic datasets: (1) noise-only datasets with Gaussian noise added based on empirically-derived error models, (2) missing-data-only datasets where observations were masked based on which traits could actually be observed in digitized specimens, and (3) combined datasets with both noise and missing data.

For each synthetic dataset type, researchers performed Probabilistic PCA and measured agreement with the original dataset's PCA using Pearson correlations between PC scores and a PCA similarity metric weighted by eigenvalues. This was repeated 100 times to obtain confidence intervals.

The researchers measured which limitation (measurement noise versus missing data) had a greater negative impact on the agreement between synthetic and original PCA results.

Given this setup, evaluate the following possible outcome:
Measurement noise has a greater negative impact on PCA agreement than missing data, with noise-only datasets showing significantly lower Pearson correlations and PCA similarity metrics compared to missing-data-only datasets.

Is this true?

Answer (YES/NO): NO